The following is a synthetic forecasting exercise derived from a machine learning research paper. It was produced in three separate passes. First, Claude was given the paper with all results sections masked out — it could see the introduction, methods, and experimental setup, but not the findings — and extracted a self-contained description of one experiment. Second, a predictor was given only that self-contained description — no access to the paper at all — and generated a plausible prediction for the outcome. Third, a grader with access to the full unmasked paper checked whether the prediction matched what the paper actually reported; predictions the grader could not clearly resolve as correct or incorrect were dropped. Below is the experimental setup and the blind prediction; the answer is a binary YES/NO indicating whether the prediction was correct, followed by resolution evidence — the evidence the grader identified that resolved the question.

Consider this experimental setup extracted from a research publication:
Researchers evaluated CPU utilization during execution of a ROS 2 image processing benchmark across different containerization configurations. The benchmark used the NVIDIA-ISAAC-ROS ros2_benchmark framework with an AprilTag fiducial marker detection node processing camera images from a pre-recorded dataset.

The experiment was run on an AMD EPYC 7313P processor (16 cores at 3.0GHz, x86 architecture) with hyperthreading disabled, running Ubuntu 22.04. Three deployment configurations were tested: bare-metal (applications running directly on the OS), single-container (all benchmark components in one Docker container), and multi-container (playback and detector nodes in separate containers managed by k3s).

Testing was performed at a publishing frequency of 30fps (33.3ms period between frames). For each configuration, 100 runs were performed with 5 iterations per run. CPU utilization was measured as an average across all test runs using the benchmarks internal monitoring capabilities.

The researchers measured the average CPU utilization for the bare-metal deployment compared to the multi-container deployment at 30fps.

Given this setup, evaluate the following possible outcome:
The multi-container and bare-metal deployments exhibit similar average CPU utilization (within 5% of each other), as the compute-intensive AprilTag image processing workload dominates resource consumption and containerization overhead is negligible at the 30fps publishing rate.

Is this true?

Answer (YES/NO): YES